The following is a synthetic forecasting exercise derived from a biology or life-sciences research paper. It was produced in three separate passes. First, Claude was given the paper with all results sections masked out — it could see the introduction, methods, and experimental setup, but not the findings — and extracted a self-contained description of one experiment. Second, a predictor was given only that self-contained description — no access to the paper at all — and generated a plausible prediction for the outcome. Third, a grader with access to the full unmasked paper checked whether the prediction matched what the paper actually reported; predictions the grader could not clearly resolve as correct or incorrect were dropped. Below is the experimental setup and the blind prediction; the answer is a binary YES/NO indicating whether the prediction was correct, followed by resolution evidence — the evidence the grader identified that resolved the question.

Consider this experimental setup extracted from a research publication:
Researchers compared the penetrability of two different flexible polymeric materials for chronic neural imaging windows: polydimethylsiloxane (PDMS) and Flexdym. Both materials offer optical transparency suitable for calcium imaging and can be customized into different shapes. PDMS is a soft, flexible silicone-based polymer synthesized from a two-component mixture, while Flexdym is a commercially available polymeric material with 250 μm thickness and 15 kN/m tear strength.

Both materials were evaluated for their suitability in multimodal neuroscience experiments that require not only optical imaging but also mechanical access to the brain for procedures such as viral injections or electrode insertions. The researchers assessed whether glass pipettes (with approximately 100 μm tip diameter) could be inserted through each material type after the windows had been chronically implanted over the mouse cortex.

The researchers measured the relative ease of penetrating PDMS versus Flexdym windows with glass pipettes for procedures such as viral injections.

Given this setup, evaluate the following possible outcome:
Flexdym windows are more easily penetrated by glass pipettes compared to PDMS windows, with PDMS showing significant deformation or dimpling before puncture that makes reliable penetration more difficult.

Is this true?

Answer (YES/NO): NO